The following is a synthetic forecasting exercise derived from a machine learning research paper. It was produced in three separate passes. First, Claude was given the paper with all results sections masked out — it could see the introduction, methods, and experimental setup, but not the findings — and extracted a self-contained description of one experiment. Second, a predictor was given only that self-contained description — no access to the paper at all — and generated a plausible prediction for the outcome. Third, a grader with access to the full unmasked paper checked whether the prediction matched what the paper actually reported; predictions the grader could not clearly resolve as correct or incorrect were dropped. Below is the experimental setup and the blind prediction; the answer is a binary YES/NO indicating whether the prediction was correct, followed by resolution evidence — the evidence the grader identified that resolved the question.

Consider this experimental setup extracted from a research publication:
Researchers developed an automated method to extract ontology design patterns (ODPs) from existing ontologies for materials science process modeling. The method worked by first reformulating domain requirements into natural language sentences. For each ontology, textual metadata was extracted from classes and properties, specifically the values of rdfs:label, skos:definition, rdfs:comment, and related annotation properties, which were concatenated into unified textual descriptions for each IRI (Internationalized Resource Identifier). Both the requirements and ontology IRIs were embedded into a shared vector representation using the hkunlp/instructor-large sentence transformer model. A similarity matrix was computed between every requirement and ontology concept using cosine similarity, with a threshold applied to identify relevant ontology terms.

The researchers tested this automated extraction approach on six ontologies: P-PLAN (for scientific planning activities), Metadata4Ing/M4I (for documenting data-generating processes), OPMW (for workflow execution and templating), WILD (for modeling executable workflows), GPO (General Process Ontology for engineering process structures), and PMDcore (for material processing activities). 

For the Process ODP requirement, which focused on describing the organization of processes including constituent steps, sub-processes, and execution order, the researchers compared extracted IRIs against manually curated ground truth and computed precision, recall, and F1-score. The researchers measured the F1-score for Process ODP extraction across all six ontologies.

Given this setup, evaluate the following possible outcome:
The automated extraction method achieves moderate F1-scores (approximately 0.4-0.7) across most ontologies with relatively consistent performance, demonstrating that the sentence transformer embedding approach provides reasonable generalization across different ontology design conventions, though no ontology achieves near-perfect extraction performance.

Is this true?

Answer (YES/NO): NO